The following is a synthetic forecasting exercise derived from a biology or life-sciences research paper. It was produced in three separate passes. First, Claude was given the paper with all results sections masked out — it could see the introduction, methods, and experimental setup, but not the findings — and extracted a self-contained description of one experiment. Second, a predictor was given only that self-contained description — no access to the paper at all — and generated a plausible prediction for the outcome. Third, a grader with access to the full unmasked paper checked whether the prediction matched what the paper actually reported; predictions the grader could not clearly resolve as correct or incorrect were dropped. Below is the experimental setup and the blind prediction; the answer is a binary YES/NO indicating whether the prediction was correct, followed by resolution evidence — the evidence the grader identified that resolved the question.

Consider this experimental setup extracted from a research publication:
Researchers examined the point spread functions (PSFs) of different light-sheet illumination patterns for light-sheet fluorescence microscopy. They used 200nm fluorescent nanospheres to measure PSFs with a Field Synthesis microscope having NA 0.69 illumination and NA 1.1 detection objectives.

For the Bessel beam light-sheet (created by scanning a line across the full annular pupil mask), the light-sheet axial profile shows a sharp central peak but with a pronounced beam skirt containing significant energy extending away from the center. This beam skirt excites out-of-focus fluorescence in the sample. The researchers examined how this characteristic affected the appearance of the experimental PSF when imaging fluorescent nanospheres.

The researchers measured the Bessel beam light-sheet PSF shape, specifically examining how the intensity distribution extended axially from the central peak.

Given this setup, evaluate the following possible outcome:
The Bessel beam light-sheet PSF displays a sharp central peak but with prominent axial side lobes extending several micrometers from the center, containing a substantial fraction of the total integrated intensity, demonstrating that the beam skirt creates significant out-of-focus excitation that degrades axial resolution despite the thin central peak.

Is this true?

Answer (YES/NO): NO